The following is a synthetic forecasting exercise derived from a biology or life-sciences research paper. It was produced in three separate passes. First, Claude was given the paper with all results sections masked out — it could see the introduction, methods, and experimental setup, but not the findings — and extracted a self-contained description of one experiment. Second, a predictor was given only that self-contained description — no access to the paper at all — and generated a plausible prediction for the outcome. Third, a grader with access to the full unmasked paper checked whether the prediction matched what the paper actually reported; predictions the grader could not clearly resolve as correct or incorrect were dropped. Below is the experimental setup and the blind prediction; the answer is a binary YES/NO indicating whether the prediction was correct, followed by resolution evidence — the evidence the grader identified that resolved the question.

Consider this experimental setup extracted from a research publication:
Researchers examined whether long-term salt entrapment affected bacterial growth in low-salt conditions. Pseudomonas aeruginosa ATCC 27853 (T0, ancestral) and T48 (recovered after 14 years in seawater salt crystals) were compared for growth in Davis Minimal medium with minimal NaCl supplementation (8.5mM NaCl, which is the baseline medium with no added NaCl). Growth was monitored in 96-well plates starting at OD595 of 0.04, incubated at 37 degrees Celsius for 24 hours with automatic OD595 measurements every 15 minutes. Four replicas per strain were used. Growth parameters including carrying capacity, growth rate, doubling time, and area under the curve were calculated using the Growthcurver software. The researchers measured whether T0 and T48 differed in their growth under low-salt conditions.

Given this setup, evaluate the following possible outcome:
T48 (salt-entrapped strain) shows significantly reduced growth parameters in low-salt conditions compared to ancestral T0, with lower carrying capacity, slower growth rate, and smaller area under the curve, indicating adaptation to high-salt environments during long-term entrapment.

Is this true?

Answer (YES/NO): NO